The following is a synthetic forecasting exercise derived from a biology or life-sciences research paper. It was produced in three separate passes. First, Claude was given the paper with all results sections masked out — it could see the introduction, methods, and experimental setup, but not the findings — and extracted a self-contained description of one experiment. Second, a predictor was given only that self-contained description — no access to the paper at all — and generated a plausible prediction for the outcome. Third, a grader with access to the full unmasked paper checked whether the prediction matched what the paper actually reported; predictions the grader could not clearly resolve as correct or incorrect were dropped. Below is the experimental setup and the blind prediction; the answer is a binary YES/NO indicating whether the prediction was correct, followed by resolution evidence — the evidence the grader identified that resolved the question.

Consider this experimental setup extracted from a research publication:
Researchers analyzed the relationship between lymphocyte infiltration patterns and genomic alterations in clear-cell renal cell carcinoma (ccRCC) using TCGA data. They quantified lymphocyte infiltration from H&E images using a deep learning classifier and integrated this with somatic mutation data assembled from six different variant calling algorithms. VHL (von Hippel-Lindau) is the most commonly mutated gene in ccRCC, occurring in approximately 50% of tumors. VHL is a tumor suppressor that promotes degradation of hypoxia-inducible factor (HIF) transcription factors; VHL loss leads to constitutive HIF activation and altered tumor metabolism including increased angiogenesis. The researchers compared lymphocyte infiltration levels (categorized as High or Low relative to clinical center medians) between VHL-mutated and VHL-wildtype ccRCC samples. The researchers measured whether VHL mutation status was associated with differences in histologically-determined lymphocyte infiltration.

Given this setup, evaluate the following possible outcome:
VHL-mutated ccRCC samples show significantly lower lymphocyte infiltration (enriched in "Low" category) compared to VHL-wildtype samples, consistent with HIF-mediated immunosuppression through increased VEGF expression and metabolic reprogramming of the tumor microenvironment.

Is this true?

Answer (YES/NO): NO